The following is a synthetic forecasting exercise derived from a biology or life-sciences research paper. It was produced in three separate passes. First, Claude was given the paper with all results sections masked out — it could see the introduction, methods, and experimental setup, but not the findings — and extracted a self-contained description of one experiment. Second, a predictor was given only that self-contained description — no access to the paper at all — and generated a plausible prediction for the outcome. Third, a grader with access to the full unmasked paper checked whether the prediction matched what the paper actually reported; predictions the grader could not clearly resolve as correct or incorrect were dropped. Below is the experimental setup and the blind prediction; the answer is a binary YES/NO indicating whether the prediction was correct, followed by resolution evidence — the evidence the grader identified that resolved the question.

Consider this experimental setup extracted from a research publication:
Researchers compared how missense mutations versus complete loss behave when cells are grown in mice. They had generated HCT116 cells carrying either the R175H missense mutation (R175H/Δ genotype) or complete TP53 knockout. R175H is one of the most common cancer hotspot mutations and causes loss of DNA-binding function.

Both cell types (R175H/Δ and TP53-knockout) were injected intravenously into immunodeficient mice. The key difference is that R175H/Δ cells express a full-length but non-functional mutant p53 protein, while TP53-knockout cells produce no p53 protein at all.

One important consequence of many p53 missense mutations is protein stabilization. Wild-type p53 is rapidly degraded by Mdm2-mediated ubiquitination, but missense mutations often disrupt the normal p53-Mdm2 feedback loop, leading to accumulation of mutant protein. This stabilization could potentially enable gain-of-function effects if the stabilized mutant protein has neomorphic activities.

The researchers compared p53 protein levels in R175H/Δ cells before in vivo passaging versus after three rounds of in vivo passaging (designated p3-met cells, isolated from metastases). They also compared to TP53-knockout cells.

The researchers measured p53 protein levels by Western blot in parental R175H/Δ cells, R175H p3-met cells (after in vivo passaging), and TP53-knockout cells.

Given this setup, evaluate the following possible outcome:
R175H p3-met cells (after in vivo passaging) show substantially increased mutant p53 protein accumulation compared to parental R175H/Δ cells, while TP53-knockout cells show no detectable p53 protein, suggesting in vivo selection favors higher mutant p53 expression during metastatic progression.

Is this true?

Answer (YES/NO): YES